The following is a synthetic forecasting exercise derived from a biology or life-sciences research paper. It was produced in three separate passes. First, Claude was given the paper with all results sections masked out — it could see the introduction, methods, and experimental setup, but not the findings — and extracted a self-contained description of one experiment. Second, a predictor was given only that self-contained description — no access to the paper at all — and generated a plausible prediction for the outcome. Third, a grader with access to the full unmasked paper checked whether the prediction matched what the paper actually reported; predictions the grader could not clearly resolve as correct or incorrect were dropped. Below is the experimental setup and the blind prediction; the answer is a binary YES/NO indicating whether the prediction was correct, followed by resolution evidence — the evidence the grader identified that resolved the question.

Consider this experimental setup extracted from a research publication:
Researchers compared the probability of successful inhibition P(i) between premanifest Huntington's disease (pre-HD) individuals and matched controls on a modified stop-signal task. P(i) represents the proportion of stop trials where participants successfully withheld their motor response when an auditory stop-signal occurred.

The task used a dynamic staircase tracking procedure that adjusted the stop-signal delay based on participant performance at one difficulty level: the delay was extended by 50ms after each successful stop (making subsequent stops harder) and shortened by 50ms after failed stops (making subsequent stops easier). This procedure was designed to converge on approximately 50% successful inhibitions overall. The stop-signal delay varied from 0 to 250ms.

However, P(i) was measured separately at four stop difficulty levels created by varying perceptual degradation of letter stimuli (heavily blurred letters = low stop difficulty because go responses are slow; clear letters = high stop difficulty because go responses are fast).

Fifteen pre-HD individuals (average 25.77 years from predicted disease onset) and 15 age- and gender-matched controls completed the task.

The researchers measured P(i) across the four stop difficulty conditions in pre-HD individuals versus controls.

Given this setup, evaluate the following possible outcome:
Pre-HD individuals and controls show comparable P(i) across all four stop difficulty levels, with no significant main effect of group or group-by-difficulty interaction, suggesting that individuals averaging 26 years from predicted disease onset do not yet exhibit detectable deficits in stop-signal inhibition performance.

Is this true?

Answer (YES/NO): YES